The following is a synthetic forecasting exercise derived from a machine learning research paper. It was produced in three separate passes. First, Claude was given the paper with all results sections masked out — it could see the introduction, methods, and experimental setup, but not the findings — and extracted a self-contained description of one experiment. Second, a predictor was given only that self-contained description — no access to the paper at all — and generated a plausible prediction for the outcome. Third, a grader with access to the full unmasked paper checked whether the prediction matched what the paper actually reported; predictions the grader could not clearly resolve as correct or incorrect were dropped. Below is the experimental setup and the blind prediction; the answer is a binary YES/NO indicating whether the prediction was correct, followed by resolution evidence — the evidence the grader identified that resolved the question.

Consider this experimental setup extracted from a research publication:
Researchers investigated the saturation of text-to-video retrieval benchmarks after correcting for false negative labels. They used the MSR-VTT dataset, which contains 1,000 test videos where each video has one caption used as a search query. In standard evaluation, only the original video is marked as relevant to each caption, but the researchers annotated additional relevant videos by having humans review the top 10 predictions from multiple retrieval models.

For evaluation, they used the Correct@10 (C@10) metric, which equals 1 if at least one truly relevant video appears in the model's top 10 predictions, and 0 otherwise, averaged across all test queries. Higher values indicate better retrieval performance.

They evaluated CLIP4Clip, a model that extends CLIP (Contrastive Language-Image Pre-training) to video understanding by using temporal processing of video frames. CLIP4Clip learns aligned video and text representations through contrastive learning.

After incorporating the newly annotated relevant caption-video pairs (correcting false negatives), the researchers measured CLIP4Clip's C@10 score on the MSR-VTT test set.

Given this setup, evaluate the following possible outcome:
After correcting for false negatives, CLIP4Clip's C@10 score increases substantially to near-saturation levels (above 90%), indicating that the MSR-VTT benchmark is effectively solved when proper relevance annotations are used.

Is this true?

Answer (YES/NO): YES